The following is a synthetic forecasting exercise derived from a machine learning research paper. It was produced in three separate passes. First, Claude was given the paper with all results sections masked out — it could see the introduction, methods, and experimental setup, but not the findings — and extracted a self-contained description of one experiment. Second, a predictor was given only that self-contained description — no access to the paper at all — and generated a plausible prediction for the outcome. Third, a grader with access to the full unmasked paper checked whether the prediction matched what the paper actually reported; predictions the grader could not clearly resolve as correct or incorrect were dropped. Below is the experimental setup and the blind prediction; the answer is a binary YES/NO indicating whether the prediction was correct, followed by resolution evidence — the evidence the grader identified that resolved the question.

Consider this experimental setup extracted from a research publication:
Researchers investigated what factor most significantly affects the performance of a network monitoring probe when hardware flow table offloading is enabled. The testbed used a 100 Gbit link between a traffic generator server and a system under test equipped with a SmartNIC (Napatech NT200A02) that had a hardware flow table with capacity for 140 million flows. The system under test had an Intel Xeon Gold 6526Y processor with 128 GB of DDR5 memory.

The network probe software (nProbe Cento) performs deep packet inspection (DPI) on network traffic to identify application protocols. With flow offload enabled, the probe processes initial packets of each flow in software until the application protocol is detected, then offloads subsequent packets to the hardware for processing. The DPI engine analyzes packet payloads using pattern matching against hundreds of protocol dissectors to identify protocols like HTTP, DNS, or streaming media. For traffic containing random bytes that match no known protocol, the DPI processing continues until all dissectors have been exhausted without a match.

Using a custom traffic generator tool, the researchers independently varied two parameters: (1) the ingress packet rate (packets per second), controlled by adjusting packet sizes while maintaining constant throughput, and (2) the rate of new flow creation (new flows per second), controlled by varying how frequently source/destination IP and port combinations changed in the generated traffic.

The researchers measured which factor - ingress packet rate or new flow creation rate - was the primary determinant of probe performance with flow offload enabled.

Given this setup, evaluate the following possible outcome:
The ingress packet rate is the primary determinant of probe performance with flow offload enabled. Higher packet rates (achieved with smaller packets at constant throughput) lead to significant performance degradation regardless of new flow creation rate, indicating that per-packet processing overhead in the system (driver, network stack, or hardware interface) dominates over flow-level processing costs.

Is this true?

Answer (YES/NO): NO